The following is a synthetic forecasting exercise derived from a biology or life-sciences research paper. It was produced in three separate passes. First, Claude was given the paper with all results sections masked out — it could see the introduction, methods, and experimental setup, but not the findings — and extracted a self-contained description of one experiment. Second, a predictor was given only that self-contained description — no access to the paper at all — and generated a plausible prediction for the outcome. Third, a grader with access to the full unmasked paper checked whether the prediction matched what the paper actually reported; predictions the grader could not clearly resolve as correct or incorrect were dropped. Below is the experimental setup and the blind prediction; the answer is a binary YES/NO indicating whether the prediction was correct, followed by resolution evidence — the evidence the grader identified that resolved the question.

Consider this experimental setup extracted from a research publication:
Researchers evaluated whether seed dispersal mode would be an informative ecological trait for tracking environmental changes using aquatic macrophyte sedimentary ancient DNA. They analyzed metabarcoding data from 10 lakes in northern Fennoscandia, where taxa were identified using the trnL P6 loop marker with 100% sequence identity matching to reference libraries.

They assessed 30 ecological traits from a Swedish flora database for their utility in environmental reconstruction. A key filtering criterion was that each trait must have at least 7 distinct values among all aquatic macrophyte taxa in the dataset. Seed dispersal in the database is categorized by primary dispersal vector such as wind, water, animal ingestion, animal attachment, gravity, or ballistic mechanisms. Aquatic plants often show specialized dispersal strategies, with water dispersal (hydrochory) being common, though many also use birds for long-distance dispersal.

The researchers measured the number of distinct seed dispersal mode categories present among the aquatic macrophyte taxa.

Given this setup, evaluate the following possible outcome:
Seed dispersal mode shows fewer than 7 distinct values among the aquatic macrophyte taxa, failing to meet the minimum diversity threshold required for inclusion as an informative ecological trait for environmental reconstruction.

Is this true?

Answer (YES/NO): YES